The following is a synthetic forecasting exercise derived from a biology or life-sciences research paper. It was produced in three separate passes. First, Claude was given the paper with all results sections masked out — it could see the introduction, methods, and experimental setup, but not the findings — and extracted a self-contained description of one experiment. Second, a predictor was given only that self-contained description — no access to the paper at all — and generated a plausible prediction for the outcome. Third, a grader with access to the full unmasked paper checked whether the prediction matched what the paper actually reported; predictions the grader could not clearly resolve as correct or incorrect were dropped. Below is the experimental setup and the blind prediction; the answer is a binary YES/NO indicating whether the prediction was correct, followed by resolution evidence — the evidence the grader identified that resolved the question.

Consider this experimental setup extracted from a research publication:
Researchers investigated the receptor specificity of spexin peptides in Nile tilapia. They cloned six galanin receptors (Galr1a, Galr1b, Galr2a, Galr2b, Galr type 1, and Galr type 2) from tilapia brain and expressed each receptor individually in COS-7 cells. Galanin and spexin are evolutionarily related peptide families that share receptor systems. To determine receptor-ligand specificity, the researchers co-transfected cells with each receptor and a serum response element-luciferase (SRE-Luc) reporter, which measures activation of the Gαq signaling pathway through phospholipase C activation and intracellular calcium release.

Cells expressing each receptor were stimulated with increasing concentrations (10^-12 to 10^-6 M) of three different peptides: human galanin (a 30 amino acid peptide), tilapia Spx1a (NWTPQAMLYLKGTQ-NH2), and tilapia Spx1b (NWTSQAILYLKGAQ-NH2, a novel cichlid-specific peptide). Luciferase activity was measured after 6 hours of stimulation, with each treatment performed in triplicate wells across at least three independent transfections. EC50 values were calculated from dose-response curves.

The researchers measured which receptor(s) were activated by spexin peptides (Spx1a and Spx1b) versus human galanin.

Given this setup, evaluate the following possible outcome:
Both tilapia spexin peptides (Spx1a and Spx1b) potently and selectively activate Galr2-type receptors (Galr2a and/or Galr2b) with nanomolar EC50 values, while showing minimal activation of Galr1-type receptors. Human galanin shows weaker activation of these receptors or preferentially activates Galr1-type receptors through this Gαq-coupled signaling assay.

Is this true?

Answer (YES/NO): NO